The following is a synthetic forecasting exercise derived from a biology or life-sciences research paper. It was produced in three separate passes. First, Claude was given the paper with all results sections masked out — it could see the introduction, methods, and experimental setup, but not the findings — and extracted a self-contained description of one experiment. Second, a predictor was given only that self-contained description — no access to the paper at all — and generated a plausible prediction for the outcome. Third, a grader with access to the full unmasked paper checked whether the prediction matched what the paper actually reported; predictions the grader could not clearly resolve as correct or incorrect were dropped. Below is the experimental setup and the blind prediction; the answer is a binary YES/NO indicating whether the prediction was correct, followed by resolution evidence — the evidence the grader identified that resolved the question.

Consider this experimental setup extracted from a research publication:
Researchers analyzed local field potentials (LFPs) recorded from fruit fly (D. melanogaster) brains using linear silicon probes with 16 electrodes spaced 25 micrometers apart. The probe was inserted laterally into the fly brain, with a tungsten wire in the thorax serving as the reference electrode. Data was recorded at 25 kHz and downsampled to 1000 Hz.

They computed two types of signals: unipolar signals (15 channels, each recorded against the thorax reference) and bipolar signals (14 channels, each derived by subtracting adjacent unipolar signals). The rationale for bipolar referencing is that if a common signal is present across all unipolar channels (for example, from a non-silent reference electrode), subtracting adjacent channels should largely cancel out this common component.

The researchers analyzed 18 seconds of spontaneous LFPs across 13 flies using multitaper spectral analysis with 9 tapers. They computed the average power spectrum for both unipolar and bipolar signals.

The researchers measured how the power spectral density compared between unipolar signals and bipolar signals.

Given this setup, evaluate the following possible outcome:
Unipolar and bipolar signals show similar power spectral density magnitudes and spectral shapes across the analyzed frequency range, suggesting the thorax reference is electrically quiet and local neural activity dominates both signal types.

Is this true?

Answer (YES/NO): NO